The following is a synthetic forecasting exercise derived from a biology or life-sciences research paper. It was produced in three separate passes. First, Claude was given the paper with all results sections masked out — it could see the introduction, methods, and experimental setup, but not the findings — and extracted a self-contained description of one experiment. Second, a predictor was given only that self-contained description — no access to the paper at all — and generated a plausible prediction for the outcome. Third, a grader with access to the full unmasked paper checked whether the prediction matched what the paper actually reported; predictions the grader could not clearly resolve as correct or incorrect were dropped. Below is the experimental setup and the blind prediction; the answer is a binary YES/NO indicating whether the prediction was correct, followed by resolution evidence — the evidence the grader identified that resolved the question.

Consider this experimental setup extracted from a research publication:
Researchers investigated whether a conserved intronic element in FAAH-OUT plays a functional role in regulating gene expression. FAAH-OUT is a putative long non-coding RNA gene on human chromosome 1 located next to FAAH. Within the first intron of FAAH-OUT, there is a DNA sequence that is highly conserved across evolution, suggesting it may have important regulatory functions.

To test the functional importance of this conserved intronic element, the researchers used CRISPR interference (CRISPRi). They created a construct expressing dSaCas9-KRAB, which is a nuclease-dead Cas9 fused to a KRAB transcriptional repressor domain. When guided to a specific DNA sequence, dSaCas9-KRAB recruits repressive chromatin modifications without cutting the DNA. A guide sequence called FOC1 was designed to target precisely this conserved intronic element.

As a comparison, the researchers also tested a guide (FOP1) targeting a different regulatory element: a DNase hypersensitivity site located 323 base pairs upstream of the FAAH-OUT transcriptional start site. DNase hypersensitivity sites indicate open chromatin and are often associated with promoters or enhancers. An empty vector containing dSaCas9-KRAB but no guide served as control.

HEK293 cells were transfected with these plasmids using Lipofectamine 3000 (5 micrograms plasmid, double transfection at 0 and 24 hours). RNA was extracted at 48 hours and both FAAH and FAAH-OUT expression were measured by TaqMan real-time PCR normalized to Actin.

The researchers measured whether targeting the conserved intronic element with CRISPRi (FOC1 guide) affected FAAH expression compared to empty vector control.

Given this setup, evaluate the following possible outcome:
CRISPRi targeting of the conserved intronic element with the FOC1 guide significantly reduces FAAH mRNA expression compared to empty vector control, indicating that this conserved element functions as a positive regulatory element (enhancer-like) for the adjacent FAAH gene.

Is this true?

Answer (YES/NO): YES